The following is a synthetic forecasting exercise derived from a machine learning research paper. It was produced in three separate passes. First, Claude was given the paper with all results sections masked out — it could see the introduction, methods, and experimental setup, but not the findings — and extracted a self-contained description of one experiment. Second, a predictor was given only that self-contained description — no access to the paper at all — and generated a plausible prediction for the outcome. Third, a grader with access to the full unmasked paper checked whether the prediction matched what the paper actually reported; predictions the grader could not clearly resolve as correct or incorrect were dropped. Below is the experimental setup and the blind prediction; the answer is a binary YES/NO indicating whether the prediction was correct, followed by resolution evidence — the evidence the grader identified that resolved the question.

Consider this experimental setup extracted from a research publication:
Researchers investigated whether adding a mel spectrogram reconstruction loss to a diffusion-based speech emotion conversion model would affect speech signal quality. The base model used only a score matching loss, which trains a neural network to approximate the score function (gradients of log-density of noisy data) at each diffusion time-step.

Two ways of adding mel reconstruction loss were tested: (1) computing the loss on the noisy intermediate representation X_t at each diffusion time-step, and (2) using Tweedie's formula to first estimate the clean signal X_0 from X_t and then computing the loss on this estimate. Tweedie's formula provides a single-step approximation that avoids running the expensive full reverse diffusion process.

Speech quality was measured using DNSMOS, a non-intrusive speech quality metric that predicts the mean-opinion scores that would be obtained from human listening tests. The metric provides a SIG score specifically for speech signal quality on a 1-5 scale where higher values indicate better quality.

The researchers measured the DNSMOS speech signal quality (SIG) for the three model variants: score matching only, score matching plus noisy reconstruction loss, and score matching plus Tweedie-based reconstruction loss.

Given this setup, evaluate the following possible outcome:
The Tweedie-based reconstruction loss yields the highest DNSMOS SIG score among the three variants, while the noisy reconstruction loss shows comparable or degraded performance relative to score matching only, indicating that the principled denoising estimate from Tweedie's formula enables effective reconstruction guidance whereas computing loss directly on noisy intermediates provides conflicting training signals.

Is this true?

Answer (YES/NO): YES